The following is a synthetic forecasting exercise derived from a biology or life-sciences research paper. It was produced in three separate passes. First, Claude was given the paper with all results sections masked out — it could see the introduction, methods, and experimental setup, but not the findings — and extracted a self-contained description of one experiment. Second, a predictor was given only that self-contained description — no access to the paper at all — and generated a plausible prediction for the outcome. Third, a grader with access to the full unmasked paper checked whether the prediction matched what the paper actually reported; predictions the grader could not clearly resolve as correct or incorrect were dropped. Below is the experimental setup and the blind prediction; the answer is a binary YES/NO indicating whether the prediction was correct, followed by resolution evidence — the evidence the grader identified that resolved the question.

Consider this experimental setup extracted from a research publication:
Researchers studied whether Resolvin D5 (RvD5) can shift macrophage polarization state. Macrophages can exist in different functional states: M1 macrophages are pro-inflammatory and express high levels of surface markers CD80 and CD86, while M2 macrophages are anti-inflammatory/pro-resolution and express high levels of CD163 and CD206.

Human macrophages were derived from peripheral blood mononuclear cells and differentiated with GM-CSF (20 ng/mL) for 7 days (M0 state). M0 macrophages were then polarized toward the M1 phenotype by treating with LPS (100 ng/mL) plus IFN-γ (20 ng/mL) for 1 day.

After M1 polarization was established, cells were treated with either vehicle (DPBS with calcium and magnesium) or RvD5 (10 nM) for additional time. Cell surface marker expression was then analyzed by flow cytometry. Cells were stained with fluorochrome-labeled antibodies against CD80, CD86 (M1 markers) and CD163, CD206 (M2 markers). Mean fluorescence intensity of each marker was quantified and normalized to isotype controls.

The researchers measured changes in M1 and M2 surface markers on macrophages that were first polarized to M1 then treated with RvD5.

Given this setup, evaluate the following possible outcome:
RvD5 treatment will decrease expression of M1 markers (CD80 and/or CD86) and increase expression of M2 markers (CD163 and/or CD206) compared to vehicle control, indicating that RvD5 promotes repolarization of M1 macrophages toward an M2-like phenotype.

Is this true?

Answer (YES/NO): NO